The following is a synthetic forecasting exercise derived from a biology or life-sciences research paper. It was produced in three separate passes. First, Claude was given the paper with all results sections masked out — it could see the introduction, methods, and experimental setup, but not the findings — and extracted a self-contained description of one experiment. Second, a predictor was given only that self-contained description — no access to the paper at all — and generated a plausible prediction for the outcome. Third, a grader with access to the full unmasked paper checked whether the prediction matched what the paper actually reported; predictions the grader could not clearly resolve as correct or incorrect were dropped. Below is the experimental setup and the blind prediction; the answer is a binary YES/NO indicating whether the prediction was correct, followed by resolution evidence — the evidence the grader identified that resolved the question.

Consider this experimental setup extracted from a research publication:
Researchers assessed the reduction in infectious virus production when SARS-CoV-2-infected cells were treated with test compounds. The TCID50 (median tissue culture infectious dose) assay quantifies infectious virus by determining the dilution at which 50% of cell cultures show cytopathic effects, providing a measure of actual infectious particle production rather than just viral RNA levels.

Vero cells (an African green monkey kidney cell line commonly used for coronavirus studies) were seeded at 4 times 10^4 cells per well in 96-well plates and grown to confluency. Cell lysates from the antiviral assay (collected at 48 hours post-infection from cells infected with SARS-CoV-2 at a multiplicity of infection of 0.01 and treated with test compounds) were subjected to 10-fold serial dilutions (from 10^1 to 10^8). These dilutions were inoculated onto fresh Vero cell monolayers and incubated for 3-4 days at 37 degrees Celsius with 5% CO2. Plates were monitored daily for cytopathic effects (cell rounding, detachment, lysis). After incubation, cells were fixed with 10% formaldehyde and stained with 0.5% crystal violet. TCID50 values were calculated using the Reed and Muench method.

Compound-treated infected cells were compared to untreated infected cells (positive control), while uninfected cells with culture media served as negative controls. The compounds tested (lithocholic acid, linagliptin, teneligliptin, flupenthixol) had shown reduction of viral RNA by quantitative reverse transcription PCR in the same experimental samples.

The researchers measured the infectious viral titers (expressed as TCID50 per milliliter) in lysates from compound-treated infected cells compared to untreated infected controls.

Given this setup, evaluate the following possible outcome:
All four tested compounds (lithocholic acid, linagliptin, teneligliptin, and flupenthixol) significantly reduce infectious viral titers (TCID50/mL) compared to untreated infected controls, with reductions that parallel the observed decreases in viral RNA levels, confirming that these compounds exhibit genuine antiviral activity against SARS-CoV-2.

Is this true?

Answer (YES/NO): NO